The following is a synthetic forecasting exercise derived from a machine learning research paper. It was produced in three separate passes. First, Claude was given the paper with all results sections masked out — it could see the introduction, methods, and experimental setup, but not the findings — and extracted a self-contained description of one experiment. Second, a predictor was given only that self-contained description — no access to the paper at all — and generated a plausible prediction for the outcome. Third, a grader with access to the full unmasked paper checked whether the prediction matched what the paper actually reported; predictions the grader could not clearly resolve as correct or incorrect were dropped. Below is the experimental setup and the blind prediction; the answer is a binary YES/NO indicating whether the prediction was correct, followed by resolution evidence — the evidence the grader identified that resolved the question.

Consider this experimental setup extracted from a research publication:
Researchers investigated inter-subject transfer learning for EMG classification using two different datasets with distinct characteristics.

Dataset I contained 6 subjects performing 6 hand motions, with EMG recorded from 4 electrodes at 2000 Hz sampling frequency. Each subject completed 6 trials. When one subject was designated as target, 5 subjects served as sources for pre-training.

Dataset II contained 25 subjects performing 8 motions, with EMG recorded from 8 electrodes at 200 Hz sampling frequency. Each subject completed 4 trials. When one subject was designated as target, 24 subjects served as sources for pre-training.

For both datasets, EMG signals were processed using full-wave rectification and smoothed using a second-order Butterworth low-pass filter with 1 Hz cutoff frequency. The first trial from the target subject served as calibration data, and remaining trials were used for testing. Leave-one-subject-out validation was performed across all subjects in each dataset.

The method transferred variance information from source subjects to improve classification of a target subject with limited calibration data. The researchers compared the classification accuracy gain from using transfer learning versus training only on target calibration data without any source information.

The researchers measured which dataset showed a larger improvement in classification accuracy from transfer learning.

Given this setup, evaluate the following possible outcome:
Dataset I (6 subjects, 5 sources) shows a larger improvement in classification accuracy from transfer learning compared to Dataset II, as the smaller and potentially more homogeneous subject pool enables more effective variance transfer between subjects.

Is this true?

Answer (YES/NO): NO